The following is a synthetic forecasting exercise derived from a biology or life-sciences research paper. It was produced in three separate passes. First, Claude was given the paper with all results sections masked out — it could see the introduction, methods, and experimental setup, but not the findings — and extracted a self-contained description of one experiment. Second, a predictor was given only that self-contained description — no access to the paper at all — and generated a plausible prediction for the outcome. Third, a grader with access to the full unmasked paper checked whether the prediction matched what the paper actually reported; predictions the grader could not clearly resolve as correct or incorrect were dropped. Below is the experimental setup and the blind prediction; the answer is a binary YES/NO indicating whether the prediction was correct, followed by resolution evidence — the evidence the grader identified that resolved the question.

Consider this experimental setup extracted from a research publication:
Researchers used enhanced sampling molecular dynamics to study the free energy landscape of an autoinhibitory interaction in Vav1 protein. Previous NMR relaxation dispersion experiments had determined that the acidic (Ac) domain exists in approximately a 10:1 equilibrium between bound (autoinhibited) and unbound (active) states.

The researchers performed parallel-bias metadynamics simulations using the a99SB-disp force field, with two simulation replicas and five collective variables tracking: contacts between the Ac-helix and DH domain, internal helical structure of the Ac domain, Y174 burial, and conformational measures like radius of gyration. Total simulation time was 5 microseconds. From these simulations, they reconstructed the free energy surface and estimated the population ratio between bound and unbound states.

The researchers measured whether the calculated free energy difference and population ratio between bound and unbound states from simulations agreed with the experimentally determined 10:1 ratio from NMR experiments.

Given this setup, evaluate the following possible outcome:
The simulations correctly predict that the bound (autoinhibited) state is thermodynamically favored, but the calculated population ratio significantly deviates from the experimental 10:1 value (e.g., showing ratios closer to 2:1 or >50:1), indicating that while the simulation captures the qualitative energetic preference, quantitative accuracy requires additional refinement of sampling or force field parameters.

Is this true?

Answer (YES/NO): NO